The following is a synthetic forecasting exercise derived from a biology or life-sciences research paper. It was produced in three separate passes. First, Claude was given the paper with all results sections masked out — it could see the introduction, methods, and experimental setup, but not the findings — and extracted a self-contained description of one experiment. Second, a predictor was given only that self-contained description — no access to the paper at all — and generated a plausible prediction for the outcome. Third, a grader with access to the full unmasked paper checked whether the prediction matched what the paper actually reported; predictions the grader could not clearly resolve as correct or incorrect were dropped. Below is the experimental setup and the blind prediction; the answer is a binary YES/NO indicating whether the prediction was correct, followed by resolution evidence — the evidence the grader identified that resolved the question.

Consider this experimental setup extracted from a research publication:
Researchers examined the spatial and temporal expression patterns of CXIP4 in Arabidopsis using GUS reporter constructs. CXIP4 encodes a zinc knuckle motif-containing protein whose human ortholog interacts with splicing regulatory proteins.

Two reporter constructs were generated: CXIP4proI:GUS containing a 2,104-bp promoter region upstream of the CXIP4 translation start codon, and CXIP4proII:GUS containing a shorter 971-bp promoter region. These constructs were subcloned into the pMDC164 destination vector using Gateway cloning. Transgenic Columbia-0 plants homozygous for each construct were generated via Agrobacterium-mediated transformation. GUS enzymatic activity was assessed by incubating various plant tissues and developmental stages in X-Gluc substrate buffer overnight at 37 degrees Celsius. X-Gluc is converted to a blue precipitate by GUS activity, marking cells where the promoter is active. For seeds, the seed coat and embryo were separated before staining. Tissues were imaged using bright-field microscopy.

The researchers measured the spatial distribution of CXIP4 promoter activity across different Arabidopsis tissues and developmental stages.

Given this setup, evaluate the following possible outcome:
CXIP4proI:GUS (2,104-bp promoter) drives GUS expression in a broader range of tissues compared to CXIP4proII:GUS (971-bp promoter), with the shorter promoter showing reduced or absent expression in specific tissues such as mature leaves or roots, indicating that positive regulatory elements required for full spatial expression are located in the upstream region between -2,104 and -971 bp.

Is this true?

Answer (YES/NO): NO